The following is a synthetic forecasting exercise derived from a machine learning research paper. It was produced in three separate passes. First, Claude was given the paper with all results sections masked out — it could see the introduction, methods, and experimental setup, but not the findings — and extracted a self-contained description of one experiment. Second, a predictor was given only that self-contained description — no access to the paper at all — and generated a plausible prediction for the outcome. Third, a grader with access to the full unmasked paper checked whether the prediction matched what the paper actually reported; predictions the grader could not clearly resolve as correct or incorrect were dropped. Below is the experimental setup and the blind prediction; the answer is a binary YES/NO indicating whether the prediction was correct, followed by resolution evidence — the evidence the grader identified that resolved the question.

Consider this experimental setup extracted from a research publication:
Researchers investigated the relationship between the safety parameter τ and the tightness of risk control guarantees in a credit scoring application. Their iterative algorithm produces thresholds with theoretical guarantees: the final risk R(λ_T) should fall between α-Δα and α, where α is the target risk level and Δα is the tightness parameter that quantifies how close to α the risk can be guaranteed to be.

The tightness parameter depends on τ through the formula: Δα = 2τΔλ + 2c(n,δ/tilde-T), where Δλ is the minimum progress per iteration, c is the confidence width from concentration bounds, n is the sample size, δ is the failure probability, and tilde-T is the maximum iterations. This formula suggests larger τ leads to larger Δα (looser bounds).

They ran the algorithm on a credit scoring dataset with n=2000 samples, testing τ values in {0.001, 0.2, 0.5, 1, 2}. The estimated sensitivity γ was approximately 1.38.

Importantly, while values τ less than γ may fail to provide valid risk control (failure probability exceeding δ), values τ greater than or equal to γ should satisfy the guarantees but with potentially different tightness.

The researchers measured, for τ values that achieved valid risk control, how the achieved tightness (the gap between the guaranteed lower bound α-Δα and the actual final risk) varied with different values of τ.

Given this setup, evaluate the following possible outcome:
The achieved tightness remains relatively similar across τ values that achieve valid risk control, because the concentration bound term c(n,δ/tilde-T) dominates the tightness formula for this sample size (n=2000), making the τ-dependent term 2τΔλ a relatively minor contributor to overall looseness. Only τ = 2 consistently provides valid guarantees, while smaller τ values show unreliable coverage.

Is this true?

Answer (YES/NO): NO